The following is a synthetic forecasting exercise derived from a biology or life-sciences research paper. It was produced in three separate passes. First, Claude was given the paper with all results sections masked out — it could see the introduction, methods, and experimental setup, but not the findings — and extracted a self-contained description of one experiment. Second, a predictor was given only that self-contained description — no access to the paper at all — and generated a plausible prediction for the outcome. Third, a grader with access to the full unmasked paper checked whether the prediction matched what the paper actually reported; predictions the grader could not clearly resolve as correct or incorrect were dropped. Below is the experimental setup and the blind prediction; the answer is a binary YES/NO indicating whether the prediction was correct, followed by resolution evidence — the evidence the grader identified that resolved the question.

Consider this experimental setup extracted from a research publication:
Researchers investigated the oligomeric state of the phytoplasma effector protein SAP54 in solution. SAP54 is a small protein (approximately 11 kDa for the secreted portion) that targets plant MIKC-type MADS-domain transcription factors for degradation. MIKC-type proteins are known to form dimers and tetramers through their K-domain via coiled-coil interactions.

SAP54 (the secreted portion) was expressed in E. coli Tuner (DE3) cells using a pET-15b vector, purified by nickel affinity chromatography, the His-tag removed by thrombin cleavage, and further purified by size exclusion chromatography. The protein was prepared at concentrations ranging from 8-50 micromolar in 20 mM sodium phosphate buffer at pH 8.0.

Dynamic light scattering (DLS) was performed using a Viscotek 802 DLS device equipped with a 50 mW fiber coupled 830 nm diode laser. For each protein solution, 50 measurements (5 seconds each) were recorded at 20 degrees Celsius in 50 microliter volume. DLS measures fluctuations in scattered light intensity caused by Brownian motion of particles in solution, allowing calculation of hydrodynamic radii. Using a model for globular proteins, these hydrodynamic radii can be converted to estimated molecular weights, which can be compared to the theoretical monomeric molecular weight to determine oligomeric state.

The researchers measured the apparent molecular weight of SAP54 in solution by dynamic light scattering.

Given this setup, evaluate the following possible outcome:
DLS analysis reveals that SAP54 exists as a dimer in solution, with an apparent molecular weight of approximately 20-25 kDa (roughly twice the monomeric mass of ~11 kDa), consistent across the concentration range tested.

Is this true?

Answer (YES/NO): YES